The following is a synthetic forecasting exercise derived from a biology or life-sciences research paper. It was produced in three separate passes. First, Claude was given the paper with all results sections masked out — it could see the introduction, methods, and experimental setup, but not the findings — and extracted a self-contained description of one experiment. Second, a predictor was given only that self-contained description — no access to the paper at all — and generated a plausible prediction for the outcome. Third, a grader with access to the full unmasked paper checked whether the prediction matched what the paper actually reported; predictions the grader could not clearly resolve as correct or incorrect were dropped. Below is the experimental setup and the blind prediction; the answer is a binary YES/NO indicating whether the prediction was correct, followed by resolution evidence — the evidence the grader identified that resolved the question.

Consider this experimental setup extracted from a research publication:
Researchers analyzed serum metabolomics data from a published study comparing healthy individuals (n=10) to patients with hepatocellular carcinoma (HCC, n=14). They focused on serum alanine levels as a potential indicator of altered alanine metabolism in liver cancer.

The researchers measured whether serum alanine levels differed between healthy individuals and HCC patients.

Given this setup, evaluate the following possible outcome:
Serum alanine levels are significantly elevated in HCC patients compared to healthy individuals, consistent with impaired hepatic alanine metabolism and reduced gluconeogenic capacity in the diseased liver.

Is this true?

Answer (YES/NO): NO